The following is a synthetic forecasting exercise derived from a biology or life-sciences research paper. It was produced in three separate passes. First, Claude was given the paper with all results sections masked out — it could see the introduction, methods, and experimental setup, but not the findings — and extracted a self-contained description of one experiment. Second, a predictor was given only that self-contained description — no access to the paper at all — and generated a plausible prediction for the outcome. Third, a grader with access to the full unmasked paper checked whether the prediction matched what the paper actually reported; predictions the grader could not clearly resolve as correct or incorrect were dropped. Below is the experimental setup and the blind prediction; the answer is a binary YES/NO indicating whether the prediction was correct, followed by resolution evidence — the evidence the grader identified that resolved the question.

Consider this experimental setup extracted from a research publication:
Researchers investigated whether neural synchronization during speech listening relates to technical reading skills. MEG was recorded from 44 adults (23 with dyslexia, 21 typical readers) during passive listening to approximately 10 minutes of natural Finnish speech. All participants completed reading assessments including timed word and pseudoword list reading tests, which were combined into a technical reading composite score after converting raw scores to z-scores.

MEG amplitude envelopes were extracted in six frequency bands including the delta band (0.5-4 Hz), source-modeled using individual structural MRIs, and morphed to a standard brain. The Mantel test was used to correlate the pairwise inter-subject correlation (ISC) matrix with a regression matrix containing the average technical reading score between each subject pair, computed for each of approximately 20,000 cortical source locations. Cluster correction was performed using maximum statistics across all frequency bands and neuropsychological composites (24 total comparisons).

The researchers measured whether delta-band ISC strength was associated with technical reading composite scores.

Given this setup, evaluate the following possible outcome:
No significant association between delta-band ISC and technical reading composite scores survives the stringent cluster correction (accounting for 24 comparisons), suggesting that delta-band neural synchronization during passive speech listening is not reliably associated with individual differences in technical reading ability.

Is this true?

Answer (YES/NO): NO